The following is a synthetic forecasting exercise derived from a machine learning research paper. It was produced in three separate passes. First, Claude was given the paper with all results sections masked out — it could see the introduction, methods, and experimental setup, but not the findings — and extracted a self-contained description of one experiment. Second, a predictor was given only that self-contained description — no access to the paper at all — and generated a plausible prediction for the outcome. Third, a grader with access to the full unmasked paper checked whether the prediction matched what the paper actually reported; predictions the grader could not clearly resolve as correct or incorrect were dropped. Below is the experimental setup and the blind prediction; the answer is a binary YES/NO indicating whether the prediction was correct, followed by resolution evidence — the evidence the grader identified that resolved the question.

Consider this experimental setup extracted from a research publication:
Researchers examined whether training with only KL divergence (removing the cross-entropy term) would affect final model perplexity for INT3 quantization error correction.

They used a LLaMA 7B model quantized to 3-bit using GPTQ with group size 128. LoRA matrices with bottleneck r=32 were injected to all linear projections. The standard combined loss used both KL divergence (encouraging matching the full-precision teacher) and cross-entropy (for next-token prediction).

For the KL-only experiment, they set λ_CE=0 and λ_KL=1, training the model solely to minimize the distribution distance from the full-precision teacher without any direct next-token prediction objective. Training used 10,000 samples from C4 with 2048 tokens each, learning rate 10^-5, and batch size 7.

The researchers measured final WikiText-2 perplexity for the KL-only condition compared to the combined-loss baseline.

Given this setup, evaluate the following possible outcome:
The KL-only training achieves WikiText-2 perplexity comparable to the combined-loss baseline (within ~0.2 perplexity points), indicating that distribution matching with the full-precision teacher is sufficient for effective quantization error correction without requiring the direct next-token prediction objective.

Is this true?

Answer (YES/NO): YES